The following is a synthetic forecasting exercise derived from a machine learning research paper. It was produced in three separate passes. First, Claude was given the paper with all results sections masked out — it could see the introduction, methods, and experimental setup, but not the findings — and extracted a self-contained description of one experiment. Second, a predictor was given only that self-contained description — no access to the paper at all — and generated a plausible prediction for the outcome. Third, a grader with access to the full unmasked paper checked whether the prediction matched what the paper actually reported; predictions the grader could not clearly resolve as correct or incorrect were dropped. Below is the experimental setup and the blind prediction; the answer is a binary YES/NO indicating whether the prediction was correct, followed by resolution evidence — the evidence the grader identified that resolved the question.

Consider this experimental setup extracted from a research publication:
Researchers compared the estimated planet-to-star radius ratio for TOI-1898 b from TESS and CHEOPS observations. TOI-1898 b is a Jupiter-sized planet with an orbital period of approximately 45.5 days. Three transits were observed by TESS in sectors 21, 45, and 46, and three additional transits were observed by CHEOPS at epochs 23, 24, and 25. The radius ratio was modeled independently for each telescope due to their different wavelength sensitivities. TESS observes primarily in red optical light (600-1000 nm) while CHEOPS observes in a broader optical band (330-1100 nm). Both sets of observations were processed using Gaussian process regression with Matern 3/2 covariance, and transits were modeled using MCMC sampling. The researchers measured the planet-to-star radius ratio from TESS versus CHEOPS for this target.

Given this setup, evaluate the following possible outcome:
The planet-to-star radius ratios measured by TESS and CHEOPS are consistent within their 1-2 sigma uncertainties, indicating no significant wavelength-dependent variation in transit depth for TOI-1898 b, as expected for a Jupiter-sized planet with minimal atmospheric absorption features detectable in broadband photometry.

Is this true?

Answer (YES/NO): YES